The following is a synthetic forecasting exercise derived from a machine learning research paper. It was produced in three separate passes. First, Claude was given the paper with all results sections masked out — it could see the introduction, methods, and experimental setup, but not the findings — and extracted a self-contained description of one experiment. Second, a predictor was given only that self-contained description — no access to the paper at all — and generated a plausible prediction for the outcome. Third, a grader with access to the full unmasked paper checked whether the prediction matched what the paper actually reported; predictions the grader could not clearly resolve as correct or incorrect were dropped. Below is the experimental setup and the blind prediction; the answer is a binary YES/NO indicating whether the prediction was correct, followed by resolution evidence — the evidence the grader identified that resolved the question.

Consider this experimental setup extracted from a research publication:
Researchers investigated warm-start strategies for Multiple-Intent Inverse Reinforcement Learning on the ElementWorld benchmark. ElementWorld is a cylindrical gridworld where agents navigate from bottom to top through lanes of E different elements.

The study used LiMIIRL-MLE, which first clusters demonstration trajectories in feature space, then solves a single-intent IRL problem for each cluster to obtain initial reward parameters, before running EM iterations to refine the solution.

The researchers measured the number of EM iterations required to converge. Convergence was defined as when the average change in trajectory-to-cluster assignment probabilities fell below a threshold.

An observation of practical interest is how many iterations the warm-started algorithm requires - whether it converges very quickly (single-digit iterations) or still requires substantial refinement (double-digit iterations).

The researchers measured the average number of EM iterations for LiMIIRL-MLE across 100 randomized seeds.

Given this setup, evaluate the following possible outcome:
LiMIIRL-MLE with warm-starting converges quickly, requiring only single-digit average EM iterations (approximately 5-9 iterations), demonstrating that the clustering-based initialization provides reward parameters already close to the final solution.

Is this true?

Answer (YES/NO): NO